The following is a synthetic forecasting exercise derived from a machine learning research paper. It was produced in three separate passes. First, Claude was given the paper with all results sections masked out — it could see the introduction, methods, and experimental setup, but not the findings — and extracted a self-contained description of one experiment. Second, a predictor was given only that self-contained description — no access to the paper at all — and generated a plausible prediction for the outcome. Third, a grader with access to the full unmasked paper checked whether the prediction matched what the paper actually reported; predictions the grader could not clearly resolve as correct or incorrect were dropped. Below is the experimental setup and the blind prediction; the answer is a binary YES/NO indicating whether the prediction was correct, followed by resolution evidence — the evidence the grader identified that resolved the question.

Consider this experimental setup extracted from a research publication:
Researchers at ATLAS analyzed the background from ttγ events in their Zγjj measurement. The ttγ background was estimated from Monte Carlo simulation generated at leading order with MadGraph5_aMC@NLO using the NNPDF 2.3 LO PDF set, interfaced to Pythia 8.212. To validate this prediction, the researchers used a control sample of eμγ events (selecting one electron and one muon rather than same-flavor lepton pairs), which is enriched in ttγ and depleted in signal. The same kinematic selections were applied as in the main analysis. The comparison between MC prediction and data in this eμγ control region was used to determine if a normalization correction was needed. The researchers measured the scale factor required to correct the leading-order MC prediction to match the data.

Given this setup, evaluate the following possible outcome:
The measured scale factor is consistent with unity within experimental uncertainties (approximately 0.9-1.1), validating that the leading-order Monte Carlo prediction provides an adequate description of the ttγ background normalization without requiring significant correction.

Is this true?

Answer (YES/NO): NO